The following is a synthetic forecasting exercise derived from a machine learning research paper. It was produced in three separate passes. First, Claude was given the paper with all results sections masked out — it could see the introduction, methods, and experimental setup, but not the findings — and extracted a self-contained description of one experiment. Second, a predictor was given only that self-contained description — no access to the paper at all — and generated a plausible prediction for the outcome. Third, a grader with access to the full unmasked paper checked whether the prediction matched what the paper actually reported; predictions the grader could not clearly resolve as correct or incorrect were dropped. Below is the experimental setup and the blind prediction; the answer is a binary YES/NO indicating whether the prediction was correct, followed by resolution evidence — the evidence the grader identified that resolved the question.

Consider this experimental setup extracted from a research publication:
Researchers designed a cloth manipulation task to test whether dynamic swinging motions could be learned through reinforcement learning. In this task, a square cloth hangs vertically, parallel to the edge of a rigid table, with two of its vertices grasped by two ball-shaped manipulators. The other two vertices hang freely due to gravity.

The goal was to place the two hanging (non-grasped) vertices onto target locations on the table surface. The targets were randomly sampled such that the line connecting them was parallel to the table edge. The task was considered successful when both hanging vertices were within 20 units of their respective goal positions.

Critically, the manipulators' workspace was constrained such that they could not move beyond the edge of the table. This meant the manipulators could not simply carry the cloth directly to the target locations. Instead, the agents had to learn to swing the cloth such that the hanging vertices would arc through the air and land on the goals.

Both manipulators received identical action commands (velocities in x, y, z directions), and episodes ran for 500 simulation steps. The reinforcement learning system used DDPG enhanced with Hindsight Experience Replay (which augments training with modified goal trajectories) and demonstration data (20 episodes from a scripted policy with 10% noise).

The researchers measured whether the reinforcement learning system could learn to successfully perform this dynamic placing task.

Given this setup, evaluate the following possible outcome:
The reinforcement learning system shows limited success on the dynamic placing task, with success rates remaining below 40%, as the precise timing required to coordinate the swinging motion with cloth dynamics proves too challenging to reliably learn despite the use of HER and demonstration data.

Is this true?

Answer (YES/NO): NO